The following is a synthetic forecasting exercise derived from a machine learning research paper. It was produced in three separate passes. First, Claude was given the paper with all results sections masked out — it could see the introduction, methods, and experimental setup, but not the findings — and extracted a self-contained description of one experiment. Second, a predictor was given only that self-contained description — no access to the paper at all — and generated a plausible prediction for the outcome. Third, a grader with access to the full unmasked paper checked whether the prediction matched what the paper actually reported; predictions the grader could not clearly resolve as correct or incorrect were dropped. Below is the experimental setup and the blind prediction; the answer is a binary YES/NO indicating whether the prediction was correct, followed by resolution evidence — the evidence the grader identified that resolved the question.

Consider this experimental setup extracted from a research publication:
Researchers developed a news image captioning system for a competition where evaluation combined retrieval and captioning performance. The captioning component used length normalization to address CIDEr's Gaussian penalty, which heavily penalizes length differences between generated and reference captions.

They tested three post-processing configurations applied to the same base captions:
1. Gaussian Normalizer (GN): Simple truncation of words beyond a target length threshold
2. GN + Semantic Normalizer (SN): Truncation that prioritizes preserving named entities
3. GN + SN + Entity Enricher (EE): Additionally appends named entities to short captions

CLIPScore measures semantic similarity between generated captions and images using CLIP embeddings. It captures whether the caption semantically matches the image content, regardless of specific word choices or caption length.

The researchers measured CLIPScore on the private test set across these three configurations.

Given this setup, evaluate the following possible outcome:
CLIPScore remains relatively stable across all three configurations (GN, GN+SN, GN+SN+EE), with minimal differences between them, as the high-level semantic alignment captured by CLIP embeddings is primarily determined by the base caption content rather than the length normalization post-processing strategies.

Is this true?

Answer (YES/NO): YES